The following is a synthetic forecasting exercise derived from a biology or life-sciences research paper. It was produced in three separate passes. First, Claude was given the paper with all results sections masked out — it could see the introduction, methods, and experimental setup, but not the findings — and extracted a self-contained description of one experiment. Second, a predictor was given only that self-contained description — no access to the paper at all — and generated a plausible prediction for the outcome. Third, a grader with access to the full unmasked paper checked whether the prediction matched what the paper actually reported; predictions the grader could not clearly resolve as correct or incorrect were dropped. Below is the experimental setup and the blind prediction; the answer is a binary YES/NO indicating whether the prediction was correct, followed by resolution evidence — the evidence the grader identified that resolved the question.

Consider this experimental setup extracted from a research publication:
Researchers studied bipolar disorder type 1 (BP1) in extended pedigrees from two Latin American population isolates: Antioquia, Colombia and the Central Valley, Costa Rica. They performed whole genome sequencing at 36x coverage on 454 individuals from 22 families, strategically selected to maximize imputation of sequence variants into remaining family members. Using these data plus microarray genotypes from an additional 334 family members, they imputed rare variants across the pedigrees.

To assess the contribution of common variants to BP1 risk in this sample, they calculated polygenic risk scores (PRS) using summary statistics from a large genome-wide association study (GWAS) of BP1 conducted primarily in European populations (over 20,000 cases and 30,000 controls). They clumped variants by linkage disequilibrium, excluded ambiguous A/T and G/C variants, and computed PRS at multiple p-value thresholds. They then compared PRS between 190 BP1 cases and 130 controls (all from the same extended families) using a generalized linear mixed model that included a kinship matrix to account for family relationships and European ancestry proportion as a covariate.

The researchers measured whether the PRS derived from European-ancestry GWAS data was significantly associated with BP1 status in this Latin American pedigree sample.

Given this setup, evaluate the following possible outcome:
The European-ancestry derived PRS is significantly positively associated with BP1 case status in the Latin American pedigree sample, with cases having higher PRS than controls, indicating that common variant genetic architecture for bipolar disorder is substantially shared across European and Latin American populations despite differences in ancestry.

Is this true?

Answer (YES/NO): YES